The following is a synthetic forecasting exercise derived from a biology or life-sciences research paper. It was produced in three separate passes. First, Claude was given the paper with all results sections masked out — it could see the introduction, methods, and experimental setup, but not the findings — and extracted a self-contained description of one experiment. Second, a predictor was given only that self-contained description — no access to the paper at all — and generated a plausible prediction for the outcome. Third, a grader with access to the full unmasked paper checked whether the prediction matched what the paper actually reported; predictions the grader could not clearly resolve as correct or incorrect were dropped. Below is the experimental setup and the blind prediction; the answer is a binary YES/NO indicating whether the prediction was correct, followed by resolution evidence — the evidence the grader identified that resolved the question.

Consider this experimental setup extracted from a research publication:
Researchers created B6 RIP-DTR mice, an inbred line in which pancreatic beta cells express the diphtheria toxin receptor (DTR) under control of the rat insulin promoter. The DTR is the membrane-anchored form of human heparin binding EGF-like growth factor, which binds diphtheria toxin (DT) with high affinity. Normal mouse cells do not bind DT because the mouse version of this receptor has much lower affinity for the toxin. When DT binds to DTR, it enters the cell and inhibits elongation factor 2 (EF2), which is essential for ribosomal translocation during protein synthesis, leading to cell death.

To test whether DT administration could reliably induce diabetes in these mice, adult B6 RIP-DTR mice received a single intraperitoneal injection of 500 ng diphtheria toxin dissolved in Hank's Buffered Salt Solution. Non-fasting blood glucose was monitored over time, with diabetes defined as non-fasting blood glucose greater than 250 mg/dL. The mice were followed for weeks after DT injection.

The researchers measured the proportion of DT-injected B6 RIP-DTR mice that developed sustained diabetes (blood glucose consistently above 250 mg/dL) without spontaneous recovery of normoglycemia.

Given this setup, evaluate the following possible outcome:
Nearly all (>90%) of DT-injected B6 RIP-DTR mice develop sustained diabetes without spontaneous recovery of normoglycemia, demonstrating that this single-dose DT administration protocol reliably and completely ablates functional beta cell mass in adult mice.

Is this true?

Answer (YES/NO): YES